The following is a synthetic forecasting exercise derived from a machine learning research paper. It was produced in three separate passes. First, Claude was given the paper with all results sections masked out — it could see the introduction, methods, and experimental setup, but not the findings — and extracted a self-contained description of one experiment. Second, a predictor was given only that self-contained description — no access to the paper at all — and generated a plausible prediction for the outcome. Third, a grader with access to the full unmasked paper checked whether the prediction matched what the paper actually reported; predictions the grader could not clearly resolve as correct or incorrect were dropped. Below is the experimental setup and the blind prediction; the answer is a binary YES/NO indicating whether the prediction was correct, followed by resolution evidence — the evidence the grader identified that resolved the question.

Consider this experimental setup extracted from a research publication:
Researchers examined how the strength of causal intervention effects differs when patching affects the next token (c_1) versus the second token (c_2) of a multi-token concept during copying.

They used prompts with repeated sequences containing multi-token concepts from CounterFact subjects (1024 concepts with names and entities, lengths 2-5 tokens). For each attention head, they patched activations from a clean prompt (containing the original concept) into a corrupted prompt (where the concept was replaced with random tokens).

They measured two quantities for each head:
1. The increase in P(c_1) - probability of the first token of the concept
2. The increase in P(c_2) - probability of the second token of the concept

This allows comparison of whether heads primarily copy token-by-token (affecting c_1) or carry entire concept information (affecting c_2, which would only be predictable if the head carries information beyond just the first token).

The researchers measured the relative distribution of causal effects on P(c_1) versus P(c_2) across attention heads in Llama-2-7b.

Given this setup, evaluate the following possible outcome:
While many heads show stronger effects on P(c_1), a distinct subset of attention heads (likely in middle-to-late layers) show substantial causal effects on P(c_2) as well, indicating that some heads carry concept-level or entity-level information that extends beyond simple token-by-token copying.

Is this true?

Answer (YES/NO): NO